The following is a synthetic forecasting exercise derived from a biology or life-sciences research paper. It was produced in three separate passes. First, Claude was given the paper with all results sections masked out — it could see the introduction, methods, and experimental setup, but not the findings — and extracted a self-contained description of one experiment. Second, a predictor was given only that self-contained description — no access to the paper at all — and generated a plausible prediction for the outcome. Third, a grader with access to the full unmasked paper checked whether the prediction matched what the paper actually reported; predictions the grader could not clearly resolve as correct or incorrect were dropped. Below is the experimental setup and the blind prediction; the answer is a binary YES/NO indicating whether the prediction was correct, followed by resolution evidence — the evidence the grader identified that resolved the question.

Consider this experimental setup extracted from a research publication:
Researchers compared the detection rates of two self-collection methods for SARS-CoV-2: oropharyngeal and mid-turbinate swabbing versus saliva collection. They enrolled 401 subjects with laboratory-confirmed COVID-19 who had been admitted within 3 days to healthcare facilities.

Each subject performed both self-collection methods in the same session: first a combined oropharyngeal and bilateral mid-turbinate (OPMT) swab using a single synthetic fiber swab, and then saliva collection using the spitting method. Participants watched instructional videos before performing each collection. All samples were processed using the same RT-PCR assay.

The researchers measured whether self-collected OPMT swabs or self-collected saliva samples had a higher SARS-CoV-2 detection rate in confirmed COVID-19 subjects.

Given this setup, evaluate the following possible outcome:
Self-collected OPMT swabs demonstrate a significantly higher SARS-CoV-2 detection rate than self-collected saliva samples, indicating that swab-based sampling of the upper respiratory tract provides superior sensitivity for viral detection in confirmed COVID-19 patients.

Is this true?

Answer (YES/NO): NO